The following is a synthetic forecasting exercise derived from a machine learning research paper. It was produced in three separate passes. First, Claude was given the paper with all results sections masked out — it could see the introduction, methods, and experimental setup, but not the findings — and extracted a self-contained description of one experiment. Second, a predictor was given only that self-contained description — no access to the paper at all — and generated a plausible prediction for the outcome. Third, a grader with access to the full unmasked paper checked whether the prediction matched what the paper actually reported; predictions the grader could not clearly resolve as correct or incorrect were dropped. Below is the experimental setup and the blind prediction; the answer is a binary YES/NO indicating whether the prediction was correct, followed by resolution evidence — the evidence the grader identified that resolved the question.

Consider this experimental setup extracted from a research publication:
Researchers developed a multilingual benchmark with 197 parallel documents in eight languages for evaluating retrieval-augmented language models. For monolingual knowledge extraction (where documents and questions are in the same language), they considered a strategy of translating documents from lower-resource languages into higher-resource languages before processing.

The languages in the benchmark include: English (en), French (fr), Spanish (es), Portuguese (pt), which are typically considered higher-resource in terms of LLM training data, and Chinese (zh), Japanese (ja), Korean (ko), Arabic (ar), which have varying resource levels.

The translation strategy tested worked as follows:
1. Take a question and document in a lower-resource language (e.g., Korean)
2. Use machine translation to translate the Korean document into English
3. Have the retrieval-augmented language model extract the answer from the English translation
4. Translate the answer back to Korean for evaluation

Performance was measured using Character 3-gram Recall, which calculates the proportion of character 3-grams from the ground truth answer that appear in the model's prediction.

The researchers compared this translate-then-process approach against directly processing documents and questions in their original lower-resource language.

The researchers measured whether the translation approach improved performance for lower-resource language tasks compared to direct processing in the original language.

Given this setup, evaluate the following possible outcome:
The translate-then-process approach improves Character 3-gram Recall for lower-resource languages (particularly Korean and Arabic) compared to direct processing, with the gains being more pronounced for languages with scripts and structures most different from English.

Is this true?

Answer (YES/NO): NO